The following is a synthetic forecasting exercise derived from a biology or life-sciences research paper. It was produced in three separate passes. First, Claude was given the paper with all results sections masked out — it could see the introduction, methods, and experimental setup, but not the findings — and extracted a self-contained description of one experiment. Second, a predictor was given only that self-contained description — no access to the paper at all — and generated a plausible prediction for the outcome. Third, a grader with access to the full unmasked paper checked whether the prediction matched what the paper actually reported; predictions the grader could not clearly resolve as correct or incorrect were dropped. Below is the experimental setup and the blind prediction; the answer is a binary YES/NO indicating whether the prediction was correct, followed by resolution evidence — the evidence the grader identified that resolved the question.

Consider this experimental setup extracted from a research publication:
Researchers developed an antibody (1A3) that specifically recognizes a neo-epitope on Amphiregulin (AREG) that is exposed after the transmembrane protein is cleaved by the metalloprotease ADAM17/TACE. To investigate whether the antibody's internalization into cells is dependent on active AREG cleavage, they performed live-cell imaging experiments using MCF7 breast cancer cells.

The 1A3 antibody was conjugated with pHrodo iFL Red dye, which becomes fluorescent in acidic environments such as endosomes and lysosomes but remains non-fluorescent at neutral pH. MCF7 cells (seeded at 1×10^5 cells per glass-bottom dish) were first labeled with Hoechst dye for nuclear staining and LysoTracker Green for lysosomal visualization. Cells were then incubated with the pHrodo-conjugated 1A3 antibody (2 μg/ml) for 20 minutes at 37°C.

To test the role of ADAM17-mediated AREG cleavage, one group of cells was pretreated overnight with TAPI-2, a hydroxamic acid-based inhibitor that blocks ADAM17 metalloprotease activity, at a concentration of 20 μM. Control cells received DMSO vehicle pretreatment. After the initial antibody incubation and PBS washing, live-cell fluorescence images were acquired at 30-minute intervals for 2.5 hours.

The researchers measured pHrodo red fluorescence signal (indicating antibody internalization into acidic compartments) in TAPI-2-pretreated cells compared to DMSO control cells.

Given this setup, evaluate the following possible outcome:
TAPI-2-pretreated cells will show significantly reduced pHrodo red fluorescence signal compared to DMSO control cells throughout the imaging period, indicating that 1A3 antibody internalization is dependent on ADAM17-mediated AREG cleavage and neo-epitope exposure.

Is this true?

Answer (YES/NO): YES